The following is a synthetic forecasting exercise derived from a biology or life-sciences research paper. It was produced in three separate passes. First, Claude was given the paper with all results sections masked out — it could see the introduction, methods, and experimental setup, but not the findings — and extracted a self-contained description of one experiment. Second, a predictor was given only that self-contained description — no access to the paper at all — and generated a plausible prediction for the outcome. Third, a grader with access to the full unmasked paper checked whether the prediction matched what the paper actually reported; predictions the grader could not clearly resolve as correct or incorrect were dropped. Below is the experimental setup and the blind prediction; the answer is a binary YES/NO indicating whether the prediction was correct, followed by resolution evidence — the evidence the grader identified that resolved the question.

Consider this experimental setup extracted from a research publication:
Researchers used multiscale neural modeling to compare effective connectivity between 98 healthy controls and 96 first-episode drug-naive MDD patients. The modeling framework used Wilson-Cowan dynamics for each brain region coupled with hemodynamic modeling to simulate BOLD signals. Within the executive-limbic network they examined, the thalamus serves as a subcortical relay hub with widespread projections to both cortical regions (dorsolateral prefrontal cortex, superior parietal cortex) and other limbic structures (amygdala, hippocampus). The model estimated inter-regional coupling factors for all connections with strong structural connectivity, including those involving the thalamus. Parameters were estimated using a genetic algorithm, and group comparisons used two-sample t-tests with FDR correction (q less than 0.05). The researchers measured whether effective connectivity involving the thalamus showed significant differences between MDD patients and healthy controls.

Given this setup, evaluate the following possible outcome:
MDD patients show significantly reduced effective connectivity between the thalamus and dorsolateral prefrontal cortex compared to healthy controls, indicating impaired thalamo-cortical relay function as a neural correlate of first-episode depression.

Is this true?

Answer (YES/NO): NO